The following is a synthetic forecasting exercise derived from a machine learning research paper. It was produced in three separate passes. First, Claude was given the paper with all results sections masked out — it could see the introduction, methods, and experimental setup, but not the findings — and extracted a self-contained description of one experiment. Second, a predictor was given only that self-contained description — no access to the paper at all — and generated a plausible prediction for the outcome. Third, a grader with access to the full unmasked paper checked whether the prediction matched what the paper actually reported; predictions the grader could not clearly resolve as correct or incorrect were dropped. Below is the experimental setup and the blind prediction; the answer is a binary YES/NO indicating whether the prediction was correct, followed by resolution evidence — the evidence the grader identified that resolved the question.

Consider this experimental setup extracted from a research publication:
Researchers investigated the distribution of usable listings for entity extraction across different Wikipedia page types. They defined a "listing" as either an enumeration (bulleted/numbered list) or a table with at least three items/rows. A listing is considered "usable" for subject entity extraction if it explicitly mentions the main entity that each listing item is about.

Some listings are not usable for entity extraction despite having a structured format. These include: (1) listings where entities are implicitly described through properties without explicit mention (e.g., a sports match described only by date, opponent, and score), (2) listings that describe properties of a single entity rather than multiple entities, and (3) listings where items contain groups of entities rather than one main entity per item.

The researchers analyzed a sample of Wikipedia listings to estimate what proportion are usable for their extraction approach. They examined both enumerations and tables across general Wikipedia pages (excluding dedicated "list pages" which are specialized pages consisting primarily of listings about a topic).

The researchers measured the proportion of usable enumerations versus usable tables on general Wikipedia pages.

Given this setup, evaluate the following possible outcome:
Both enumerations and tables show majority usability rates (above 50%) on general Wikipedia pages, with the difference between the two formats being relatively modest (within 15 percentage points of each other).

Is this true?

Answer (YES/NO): NO